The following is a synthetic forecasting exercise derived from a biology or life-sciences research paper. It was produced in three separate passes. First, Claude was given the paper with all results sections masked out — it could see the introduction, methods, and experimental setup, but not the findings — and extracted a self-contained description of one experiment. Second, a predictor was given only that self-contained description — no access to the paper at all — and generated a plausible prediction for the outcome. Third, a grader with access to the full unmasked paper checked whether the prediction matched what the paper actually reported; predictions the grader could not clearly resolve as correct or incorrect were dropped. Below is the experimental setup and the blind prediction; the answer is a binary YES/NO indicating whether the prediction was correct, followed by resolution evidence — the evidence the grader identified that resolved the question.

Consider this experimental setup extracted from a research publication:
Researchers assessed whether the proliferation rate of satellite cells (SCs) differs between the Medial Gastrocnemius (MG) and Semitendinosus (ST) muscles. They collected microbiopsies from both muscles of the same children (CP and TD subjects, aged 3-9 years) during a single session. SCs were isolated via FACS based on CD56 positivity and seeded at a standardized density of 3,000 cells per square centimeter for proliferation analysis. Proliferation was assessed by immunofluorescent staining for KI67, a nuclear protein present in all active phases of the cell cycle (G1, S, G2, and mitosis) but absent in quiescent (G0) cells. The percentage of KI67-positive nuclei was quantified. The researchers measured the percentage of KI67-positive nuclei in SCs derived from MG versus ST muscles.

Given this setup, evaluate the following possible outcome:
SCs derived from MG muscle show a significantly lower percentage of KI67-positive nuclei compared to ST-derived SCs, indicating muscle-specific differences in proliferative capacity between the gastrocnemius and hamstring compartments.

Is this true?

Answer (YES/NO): NO